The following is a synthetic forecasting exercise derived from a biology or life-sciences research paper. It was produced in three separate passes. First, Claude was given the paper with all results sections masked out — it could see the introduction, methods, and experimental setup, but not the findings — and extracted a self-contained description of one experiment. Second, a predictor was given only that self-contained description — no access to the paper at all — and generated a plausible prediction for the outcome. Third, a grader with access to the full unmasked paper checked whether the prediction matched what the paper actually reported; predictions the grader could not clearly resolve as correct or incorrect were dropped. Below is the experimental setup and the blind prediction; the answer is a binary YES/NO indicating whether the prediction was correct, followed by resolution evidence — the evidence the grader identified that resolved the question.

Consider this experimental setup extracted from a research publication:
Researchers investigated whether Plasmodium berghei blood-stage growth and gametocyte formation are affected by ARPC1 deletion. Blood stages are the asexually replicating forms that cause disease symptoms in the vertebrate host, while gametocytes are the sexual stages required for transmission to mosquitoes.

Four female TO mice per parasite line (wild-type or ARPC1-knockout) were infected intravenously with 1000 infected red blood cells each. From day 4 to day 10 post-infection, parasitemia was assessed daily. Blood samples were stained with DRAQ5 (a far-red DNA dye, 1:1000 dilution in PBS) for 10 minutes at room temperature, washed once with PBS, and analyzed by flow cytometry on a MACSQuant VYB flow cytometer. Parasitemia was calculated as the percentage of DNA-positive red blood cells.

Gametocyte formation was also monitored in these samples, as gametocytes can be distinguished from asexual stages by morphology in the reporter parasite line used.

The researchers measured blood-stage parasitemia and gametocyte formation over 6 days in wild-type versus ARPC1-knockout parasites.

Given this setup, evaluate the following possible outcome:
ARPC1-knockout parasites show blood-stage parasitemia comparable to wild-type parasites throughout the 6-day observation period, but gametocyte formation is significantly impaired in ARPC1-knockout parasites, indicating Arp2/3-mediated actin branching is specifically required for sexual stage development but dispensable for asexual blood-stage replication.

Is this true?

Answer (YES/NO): NO